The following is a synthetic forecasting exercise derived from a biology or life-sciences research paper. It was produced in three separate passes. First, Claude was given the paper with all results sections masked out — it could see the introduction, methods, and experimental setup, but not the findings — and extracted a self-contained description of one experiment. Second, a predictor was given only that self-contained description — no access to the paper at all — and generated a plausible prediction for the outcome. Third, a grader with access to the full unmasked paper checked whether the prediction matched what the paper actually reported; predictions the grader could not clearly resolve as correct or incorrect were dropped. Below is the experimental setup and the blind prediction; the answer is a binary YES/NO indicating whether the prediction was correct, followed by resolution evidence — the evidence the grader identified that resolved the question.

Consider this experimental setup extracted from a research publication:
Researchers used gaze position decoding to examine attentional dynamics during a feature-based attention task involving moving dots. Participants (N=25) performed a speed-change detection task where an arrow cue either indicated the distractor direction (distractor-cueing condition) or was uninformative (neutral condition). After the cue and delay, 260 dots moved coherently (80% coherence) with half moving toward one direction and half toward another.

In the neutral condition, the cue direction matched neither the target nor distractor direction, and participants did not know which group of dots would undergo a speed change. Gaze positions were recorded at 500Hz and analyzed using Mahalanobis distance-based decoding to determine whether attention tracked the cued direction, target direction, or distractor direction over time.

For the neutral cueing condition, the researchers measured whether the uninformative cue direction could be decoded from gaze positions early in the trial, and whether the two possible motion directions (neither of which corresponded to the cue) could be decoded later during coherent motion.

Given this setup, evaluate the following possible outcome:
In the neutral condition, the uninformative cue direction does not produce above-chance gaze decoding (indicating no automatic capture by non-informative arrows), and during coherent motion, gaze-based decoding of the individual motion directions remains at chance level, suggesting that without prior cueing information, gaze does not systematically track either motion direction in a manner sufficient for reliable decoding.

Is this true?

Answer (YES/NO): NO